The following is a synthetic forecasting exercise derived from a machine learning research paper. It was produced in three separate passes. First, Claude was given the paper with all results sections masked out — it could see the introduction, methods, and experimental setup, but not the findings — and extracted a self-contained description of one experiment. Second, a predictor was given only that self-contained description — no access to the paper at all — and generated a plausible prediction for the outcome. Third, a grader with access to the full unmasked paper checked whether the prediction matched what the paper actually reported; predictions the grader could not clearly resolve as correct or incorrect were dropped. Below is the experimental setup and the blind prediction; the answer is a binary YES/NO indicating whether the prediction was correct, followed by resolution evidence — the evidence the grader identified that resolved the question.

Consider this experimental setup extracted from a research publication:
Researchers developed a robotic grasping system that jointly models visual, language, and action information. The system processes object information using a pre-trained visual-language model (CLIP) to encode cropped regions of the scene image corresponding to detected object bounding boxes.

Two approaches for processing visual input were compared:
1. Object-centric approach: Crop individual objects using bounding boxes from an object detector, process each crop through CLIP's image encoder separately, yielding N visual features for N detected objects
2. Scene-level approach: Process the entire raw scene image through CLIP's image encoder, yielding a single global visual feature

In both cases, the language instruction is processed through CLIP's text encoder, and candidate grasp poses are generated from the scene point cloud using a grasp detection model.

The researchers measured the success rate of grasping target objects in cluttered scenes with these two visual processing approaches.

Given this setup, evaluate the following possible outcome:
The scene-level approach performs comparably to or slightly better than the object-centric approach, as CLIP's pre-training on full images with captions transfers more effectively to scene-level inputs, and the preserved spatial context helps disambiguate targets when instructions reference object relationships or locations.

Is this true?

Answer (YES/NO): NO